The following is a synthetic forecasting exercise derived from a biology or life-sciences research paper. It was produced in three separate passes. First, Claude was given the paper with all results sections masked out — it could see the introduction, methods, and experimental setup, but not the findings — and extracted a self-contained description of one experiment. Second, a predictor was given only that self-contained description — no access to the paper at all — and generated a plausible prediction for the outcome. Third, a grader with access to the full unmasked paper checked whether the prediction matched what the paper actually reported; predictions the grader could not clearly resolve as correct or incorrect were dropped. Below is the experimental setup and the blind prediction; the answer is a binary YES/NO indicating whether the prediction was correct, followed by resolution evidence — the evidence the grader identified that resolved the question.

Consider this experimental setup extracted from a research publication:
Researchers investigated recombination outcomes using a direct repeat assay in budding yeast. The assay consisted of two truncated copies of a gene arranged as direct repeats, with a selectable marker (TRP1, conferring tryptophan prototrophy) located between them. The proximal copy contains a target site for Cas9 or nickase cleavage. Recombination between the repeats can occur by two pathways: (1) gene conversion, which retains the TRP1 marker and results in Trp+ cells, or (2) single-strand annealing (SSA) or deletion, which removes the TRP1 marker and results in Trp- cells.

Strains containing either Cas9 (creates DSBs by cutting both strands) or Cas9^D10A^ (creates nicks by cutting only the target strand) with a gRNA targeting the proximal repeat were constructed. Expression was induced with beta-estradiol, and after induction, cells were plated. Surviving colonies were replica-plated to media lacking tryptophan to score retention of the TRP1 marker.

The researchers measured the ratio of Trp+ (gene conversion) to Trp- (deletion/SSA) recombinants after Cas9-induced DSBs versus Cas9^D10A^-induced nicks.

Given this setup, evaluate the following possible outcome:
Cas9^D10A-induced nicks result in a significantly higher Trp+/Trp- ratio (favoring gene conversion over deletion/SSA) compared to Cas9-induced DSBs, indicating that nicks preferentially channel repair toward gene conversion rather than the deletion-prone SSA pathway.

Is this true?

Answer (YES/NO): NO